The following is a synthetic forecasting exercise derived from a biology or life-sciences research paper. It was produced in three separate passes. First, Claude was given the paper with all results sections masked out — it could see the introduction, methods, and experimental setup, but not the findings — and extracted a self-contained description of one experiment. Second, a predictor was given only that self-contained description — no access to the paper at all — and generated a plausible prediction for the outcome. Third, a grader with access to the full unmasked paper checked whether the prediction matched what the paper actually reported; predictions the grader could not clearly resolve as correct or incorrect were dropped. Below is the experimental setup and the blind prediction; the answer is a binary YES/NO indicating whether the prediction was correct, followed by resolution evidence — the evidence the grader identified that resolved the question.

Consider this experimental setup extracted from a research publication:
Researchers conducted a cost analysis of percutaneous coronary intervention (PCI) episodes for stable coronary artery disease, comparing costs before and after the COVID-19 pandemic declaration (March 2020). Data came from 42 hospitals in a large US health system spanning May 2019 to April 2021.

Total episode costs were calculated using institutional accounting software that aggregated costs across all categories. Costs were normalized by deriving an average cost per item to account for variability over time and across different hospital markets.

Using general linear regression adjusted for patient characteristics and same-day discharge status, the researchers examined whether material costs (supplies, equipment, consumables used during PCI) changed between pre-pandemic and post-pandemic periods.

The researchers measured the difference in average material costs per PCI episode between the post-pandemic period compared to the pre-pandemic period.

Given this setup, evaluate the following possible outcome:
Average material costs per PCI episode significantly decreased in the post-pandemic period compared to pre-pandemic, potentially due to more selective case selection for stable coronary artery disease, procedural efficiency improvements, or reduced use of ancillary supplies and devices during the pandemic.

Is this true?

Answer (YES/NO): NO